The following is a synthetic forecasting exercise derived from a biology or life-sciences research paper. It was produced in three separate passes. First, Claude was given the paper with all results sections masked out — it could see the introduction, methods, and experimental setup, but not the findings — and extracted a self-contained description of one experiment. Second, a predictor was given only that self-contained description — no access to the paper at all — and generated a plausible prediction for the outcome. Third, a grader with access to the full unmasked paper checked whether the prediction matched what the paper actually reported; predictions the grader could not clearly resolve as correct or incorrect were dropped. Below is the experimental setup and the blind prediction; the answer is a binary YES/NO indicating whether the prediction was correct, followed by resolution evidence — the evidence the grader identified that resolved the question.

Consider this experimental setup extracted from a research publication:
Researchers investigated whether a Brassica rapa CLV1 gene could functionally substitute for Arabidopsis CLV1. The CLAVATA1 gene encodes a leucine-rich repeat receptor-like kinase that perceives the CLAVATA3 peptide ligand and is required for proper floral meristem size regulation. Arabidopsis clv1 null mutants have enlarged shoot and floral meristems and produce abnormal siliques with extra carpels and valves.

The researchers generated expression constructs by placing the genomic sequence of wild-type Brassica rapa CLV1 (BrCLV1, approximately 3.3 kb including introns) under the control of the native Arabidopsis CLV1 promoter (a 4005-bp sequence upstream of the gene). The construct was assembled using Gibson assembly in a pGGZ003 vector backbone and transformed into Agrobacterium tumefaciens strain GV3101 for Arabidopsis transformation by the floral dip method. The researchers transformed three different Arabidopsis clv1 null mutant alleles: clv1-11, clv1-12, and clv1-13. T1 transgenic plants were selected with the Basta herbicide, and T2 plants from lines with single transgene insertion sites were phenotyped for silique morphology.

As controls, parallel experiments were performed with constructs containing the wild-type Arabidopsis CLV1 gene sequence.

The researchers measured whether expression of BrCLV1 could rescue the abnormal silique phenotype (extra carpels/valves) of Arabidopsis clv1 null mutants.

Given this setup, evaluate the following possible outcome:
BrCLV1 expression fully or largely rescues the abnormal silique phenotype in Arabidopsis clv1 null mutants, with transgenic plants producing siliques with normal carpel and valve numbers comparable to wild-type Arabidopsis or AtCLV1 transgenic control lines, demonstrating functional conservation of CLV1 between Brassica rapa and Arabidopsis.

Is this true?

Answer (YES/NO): YES